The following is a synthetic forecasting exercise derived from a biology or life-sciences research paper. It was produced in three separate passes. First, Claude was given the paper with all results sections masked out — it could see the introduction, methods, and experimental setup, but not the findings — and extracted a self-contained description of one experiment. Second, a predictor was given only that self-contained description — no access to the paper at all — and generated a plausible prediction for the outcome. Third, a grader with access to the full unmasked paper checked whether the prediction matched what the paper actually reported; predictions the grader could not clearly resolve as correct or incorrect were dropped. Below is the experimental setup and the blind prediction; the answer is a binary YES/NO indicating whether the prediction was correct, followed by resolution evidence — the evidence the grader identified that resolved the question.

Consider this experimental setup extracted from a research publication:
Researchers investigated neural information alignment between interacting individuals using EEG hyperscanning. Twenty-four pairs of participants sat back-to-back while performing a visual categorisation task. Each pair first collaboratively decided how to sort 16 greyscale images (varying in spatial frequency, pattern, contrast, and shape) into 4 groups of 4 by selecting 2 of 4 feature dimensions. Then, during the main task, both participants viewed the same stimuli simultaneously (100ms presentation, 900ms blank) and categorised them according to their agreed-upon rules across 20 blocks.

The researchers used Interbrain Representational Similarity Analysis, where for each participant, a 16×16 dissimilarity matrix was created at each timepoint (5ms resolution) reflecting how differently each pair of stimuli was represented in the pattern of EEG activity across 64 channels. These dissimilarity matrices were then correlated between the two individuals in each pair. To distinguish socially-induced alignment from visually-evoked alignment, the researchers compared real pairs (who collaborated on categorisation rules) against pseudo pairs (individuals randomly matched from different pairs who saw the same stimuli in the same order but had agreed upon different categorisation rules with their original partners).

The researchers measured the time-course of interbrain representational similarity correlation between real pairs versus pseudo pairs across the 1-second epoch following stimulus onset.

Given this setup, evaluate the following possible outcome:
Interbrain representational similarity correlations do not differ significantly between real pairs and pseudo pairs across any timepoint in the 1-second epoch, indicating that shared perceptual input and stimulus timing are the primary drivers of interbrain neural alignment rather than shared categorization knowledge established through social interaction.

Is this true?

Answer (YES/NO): NO